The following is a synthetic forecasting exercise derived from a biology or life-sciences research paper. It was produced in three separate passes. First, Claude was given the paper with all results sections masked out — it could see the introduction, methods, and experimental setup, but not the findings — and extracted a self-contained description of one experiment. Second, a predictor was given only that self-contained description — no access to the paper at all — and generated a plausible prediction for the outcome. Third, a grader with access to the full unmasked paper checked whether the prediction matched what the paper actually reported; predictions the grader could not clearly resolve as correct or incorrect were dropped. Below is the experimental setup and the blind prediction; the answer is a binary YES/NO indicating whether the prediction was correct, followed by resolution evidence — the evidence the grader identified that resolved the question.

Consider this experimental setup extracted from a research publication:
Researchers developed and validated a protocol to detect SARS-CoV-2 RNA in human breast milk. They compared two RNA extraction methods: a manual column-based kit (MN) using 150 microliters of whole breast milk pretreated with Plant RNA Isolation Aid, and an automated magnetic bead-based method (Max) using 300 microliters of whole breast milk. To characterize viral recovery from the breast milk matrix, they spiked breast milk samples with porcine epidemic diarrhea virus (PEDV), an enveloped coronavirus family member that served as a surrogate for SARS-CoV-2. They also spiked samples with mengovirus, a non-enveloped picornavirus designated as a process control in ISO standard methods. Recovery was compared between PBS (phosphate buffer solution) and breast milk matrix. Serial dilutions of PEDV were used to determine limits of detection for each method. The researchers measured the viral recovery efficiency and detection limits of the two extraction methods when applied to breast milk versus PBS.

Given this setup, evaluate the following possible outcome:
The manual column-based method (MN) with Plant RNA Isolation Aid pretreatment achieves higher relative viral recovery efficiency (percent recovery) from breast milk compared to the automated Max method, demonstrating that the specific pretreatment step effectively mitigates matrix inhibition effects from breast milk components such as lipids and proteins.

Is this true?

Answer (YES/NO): NO